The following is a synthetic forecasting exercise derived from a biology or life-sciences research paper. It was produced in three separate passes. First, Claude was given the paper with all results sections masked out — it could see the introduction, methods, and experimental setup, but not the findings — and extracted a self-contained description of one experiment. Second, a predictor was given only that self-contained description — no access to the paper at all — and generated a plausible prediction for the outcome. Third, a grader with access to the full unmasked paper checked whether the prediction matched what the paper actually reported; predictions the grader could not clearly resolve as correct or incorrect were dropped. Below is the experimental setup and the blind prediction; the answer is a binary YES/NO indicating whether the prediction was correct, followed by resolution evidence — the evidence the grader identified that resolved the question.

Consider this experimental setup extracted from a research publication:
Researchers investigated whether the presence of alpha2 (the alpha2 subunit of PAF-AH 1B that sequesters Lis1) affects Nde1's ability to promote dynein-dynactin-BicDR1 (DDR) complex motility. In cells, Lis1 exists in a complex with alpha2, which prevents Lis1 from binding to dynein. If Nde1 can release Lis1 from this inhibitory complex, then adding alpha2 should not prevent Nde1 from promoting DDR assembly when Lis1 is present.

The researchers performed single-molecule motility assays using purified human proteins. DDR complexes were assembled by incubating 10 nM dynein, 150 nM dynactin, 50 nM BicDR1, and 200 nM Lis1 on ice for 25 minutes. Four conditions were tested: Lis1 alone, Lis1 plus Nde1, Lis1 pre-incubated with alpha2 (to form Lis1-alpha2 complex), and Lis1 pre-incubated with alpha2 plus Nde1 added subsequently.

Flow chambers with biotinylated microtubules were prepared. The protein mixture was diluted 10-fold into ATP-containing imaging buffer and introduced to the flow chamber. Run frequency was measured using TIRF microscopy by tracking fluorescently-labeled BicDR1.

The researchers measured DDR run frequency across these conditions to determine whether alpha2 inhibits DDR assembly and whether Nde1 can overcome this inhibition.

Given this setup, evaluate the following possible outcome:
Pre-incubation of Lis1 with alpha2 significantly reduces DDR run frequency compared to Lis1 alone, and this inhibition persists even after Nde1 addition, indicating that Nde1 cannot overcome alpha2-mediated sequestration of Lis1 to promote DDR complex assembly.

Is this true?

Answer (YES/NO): NO